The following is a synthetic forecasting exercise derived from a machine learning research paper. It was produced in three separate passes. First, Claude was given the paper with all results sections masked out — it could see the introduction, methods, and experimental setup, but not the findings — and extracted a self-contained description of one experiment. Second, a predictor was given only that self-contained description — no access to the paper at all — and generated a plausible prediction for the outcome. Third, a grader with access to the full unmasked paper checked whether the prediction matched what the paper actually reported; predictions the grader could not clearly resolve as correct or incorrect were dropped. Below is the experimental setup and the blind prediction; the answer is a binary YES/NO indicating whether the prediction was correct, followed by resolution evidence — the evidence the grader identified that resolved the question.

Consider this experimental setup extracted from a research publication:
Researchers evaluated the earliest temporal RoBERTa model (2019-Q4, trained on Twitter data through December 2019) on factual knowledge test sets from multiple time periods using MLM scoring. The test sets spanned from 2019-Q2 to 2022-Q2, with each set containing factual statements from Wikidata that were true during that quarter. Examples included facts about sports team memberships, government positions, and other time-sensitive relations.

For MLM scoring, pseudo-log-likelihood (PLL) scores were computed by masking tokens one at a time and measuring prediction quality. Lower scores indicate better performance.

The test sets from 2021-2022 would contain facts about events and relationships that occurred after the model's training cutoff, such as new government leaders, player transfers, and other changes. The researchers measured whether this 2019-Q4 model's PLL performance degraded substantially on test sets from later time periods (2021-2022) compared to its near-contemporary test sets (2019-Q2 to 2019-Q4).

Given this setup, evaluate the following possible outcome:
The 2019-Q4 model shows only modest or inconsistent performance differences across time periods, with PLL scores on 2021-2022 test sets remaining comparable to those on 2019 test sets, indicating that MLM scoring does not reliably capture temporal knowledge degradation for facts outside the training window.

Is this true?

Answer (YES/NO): YES